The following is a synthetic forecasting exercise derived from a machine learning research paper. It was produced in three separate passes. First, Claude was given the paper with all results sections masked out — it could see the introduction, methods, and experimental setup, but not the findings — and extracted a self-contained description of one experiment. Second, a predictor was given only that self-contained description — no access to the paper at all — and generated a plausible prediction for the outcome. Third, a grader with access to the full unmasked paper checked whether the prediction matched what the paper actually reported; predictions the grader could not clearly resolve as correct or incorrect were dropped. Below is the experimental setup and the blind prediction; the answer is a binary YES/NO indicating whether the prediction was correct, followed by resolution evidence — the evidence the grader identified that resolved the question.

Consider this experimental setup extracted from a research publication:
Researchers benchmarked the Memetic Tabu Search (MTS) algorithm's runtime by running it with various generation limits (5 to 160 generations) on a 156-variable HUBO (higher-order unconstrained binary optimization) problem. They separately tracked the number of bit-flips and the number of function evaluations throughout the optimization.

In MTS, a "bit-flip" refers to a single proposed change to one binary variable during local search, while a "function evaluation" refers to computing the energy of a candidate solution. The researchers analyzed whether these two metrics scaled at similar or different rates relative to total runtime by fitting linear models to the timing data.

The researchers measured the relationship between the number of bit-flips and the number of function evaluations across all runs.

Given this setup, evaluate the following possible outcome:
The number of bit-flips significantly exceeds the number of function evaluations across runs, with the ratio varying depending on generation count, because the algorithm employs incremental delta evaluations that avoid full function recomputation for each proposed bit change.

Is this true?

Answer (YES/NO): NO